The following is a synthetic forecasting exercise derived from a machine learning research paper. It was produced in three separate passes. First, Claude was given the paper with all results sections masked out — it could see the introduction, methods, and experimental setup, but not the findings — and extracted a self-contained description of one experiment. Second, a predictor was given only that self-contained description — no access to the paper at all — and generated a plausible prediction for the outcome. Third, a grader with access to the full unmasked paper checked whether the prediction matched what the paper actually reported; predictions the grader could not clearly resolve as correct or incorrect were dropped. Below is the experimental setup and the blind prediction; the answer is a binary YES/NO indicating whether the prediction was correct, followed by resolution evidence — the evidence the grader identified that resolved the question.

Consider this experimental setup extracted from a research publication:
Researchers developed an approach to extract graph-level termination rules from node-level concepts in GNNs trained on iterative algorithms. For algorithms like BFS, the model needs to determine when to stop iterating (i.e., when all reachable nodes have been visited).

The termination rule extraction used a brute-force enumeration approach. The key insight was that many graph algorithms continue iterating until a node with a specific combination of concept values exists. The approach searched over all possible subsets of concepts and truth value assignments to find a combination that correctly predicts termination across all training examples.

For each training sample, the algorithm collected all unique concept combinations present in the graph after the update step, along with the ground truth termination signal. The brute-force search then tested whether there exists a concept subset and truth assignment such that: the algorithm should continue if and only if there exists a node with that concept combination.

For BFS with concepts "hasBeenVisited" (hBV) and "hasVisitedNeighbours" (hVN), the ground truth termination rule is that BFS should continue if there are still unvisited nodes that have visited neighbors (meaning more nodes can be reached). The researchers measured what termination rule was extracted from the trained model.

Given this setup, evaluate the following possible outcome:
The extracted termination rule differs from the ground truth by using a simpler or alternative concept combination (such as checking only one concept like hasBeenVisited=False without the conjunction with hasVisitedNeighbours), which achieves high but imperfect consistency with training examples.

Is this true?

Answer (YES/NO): NO